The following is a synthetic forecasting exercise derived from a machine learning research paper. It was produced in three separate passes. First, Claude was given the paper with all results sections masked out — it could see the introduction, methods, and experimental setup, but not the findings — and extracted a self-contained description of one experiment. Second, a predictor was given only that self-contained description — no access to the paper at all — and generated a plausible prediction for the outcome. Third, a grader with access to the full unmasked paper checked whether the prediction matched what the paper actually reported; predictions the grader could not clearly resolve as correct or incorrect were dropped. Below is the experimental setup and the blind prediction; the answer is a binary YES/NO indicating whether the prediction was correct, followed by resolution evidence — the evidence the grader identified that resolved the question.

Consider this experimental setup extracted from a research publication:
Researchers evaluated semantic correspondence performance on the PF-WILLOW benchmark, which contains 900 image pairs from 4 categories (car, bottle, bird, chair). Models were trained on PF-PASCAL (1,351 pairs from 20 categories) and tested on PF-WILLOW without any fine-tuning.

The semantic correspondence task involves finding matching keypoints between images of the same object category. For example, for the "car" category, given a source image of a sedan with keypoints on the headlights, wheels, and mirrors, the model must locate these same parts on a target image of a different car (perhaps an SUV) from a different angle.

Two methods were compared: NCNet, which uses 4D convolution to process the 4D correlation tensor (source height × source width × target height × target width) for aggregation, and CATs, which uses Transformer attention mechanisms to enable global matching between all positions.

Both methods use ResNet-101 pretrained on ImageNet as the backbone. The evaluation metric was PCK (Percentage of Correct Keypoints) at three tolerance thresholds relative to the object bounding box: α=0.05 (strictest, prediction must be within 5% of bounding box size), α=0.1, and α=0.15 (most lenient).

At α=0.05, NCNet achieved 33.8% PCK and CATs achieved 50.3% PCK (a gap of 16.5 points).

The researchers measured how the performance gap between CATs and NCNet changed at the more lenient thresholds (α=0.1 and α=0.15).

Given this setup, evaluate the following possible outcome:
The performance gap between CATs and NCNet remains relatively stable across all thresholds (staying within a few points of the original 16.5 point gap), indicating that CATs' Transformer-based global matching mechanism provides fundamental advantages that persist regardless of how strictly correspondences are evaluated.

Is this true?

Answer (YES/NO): NO